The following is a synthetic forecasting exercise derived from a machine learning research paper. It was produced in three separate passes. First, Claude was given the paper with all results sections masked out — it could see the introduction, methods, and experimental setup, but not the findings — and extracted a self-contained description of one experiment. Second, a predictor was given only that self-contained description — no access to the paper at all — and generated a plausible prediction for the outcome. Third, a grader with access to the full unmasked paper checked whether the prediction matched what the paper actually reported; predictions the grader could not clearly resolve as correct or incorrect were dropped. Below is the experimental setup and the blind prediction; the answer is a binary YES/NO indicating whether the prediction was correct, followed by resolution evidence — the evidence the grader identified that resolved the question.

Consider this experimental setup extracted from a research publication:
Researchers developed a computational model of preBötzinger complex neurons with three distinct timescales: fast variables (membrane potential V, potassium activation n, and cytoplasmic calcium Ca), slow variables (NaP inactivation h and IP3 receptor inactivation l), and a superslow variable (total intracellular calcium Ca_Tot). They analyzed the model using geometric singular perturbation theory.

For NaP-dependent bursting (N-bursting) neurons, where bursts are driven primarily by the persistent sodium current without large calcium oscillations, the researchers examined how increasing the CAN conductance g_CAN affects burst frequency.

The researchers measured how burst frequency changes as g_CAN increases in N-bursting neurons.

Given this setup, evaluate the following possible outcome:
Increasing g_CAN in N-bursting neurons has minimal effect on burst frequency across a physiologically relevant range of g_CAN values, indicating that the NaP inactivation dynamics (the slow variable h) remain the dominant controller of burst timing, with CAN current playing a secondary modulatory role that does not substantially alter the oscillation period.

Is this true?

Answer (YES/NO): NO